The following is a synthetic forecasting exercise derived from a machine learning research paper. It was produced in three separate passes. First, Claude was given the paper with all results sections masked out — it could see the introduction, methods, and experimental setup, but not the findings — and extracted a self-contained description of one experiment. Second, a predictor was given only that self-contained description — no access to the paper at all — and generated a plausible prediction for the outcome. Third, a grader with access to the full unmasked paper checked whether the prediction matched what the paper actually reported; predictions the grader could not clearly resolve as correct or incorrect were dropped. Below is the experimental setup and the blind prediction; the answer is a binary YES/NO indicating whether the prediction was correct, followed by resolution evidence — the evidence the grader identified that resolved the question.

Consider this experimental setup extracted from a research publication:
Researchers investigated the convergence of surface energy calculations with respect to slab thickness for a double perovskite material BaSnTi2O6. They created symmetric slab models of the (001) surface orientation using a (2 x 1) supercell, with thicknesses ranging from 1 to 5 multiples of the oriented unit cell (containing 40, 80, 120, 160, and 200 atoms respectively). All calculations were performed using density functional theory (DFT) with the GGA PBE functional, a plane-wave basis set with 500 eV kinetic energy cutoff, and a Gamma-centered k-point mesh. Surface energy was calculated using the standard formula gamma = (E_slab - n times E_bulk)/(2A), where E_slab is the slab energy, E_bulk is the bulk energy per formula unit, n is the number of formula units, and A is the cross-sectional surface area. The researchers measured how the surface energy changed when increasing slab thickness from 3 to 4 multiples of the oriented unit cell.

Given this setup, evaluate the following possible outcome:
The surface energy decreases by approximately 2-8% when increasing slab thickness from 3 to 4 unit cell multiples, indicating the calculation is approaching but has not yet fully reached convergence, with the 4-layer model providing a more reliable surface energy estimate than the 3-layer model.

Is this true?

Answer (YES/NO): NO